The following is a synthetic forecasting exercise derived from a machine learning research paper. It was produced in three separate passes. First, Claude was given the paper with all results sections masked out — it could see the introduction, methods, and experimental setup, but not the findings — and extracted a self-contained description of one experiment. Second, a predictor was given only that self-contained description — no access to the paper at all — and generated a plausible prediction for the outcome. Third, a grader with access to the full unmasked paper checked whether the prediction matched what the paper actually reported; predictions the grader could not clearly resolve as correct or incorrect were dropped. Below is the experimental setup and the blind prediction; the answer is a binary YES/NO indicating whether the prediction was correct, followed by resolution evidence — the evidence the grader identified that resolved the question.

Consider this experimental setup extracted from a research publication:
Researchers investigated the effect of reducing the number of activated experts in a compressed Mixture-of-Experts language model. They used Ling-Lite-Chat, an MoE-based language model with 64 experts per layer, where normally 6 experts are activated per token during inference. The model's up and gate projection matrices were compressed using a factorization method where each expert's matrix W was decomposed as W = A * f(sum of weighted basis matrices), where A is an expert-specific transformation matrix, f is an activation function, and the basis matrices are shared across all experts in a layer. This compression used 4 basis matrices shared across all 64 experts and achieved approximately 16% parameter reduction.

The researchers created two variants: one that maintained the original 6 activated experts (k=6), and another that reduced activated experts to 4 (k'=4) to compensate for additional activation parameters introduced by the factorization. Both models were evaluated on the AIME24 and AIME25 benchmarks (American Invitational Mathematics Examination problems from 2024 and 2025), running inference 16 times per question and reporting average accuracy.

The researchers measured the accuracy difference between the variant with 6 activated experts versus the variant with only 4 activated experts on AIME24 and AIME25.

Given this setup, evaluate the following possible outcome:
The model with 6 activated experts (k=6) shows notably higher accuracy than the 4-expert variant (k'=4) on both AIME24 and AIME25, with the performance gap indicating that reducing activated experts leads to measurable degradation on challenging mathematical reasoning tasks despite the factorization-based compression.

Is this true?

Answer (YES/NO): NO